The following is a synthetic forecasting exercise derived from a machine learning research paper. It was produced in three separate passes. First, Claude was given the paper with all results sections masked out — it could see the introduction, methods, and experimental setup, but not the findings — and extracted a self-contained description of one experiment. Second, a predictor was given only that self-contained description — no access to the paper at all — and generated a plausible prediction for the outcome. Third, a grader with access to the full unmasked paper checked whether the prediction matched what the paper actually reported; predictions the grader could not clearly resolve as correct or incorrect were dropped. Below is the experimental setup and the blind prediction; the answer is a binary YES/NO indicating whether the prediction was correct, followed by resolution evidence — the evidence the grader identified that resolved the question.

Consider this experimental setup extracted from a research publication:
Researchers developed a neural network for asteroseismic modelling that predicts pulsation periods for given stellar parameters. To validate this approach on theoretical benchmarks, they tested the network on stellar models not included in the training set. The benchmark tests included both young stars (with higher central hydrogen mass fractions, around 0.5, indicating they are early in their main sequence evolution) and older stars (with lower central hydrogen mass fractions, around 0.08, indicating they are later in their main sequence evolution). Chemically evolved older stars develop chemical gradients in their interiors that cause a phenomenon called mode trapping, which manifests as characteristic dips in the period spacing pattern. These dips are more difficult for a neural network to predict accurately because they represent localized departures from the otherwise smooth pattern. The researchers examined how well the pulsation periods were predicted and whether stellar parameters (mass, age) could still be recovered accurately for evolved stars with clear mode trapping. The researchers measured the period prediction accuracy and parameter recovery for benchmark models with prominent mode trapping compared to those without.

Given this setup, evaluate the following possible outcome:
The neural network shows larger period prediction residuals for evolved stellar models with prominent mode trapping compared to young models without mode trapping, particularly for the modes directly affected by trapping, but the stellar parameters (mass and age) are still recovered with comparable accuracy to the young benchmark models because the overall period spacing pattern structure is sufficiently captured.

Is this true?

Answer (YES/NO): YES